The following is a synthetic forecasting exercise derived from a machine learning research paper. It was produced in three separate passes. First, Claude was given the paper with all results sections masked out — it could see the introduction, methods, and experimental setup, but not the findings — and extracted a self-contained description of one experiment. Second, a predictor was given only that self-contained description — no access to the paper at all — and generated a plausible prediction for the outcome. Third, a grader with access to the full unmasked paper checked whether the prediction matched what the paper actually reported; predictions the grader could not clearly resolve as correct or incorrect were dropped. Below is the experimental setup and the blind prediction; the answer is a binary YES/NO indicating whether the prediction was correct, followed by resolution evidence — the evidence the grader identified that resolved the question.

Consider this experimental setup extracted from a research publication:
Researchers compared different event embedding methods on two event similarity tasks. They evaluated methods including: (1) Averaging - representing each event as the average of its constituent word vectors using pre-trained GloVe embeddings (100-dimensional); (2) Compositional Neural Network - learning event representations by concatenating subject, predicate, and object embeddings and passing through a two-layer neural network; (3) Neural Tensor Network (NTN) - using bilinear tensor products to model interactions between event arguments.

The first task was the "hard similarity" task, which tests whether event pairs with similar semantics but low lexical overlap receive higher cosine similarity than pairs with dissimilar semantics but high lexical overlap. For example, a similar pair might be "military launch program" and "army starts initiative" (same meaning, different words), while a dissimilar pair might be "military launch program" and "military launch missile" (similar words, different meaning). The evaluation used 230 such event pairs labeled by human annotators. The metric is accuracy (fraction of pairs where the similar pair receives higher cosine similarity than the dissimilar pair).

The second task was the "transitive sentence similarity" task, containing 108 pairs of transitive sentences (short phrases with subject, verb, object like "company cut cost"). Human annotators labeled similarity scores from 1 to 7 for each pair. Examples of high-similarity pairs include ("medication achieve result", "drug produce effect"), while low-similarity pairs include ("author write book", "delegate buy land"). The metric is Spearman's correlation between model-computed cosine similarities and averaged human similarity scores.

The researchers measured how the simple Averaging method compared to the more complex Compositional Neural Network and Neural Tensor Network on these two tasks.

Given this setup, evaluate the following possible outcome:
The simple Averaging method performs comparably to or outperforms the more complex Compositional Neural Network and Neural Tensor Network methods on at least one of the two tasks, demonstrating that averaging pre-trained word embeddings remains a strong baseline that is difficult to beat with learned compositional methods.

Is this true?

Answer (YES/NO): YES